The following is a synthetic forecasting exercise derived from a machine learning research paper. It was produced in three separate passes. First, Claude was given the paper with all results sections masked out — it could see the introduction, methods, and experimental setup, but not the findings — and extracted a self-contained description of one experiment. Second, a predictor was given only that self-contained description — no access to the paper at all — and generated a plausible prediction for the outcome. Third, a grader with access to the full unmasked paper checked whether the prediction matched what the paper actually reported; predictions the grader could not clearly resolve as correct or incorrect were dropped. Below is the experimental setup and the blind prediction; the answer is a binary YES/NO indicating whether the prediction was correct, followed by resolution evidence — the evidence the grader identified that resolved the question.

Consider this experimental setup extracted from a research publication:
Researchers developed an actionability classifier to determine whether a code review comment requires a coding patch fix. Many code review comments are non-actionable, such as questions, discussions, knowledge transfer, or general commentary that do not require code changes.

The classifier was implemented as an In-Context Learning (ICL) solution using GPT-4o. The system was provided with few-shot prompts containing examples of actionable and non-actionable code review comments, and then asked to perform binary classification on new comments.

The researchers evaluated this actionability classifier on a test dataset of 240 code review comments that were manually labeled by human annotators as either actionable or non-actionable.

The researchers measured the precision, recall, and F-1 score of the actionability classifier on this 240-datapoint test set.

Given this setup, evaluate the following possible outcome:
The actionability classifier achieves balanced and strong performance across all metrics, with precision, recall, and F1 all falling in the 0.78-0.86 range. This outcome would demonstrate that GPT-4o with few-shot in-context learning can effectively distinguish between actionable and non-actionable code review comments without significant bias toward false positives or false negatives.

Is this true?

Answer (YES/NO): YES